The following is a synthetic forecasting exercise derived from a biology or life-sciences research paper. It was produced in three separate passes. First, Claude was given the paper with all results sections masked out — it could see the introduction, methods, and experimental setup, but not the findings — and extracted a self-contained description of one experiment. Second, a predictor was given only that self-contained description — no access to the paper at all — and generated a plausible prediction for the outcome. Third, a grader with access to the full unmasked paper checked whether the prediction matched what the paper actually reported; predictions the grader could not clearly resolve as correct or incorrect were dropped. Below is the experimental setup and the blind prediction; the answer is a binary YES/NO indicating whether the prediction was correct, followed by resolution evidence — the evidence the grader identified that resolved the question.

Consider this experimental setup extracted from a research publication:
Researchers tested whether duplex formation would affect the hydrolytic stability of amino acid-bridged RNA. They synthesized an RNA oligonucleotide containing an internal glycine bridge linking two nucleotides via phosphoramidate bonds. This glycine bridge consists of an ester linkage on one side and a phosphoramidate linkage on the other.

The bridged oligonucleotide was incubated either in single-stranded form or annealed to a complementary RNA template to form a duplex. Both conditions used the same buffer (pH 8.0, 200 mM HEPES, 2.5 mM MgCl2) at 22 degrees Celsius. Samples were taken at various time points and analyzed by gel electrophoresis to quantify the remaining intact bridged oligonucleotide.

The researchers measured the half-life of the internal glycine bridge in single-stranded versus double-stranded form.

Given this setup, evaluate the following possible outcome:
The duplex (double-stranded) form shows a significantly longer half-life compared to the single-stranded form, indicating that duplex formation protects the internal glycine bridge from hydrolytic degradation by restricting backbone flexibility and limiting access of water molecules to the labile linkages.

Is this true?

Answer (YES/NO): YES